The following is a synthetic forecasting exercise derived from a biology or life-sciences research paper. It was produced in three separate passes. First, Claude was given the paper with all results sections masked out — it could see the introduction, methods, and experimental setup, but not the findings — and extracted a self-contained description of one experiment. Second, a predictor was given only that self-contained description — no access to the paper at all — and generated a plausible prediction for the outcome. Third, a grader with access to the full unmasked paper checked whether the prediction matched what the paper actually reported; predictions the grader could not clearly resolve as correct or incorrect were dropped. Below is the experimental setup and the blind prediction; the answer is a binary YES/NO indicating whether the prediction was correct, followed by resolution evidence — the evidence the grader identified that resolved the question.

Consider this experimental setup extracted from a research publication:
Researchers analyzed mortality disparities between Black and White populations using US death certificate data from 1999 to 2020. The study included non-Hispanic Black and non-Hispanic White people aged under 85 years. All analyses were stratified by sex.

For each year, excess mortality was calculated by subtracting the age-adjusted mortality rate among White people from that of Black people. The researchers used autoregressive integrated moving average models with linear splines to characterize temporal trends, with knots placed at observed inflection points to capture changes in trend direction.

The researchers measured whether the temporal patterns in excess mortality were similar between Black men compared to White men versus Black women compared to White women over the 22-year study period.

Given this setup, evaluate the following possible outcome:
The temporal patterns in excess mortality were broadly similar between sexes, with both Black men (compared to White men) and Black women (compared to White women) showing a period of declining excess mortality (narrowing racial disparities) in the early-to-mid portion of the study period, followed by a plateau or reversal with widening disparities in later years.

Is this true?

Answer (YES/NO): YES